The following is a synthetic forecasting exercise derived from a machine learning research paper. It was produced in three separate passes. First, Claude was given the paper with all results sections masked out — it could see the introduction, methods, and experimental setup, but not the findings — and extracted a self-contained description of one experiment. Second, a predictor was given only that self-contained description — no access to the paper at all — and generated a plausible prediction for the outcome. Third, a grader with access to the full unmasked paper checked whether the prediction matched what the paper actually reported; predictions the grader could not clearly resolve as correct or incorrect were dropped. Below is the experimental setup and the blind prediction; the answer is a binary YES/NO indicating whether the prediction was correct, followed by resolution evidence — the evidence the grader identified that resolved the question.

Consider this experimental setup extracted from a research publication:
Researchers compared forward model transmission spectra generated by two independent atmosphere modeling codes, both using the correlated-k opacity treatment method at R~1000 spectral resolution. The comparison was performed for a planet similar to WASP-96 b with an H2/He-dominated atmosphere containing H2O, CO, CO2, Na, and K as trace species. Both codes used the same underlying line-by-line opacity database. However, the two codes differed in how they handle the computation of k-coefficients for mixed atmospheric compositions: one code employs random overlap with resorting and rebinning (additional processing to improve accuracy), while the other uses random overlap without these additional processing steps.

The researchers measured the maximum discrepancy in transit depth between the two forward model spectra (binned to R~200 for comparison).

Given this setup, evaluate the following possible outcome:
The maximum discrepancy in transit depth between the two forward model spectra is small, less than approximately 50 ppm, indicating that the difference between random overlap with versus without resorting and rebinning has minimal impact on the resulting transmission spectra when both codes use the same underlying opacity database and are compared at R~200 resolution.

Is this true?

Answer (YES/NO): NO